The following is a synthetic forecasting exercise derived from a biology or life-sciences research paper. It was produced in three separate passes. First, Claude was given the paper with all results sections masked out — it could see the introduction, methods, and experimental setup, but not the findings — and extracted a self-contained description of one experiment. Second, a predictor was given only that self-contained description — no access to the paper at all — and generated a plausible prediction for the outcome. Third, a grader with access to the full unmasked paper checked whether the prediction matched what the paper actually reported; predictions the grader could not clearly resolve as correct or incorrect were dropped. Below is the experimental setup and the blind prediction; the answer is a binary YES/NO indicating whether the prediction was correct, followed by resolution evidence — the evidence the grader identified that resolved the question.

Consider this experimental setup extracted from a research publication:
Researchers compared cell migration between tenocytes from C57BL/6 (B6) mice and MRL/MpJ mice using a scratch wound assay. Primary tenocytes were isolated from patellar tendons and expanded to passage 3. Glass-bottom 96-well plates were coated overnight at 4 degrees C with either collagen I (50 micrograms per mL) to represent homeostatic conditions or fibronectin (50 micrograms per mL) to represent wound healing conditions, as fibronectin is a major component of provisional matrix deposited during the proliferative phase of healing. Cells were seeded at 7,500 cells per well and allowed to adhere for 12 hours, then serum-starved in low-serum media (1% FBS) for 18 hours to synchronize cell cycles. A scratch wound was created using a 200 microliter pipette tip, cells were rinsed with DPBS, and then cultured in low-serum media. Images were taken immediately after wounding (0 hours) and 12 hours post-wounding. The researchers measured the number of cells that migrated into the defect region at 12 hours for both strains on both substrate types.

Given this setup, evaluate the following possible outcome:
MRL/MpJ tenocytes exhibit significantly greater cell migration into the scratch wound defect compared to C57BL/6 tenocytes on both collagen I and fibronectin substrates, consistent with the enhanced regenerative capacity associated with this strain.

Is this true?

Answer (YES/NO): NO